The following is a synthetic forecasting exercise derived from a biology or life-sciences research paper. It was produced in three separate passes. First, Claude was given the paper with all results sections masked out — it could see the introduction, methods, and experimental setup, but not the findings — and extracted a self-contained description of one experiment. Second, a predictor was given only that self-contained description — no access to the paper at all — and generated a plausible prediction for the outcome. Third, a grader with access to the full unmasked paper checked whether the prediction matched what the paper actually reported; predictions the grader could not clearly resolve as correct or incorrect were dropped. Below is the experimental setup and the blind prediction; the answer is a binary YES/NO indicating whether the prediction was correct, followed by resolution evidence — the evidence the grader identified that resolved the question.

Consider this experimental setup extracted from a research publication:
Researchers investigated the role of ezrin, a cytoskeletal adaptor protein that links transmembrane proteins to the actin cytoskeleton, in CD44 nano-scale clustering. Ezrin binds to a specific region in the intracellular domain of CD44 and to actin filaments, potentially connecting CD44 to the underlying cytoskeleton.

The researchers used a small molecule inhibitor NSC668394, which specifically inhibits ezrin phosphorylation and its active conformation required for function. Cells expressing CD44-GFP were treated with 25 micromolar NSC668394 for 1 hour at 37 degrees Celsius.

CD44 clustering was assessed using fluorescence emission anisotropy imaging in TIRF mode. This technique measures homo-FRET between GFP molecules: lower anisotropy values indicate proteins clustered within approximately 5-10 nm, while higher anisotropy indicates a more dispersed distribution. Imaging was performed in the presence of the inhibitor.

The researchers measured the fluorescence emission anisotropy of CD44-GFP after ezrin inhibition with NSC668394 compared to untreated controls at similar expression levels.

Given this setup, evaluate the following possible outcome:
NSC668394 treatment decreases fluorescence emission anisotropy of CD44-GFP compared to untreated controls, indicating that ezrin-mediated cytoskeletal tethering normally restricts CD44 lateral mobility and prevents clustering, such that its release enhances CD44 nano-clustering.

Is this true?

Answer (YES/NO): NO